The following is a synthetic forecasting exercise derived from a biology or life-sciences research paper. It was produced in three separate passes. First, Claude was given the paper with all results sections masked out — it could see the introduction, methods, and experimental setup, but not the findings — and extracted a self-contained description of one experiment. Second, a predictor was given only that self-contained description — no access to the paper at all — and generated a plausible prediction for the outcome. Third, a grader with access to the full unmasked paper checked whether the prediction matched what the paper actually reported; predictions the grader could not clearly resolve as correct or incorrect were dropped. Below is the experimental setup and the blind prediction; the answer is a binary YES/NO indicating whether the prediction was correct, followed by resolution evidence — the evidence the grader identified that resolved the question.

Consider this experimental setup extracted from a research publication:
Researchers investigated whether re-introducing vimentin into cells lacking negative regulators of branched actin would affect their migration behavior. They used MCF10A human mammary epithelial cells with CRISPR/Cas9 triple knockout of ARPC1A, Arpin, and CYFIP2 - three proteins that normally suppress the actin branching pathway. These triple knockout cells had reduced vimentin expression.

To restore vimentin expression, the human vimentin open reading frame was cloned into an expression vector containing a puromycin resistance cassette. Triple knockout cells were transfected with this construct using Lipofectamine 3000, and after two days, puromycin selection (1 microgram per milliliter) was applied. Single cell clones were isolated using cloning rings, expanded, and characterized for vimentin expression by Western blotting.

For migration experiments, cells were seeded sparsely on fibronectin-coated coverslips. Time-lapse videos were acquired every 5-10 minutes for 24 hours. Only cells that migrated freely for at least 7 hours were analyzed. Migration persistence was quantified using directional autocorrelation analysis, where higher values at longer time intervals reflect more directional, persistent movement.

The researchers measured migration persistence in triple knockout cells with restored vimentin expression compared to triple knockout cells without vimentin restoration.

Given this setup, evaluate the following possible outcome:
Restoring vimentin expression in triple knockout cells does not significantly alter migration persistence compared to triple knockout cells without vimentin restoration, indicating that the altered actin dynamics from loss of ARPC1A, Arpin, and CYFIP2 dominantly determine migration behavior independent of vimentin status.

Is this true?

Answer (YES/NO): NO